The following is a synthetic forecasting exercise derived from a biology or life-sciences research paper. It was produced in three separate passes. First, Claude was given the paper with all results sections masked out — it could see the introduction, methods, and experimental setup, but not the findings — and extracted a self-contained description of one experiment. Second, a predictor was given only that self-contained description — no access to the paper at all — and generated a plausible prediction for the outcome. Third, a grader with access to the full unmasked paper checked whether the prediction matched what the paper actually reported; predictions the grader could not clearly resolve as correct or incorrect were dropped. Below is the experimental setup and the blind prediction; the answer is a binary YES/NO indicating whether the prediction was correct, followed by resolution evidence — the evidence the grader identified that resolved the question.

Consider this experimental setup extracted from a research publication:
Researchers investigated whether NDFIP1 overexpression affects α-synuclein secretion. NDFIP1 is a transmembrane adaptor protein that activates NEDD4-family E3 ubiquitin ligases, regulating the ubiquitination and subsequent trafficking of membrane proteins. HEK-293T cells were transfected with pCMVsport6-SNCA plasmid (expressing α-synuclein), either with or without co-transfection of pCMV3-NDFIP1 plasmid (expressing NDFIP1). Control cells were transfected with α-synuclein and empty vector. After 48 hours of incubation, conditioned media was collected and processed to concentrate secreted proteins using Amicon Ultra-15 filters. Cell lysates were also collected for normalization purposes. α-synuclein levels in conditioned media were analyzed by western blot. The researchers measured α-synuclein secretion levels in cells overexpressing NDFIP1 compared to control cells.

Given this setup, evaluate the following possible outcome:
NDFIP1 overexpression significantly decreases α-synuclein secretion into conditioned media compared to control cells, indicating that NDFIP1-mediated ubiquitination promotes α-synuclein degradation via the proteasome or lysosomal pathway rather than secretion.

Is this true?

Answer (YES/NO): NO